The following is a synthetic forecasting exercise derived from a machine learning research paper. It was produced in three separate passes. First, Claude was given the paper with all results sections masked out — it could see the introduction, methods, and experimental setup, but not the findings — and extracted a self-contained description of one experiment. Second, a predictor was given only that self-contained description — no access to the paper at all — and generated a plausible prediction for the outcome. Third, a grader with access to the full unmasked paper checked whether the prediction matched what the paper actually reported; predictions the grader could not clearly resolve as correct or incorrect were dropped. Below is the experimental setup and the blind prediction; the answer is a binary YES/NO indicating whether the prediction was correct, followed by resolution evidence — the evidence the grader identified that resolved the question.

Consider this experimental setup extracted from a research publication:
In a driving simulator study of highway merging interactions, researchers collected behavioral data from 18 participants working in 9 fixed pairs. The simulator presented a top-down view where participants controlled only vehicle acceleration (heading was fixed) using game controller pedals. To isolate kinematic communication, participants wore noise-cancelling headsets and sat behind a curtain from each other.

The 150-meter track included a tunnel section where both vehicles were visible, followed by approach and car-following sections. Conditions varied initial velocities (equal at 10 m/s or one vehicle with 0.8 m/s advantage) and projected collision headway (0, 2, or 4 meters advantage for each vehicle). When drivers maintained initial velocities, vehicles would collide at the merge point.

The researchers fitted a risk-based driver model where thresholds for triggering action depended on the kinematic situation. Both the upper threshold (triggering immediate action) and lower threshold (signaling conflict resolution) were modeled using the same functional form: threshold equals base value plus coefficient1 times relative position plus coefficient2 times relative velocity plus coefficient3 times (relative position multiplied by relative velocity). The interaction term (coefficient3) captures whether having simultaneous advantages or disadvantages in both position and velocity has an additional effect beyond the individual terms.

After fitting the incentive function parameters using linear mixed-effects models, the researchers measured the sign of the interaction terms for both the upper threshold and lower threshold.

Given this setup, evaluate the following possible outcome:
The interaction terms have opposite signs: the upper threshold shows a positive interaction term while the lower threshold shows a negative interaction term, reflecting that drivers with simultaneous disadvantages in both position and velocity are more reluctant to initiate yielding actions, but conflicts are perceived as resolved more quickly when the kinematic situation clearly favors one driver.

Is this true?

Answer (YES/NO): NO